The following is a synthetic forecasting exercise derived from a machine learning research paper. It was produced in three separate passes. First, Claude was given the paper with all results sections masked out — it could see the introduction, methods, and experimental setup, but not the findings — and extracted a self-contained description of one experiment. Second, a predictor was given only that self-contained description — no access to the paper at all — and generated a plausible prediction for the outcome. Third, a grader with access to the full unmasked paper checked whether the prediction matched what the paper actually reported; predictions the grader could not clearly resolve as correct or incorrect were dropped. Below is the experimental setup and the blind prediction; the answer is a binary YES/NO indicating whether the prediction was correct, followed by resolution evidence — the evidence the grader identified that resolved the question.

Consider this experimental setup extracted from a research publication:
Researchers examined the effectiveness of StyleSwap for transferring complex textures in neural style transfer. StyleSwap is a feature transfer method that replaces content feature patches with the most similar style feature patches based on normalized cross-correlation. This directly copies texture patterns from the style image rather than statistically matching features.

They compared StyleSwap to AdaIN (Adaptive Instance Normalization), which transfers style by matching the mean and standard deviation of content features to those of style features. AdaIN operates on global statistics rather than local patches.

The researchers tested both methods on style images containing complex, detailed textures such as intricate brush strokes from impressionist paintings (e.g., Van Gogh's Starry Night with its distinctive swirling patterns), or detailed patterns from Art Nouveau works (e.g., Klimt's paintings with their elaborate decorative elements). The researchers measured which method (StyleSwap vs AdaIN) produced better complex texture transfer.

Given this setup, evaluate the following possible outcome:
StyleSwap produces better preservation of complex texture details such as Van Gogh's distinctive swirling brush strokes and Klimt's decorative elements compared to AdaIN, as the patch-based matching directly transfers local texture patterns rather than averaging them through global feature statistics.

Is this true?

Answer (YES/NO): YES